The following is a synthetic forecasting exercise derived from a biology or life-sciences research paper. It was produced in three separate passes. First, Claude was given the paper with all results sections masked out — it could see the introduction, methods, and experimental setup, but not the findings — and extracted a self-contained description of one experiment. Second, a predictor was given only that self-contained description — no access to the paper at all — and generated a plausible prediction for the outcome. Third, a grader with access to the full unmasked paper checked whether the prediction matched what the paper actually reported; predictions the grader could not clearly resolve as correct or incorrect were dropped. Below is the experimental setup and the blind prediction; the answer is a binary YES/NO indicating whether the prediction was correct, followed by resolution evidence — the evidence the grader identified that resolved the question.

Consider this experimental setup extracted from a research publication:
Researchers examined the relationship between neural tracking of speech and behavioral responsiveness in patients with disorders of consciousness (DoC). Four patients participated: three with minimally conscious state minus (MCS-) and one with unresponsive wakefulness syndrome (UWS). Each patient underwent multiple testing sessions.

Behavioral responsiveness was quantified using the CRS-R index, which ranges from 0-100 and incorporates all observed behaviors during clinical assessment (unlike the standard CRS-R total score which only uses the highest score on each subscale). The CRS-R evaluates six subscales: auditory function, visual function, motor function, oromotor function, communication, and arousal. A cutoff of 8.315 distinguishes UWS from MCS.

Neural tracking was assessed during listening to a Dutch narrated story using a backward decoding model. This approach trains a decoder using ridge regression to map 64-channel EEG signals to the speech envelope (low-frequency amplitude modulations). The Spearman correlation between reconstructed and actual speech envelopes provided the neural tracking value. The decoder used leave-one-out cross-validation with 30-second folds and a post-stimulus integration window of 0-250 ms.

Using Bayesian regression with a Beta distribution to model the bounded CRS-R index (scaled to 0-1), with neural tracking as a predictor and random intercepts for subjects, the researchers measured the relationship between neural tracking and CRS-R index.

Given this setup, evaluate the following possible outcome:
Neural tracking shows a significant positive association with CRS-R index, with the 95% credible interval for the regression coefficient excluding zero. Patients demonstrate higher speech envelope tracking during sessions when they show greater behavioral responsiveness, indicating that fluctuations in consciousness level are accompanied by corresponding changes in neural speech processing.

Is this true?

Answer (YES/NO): NO